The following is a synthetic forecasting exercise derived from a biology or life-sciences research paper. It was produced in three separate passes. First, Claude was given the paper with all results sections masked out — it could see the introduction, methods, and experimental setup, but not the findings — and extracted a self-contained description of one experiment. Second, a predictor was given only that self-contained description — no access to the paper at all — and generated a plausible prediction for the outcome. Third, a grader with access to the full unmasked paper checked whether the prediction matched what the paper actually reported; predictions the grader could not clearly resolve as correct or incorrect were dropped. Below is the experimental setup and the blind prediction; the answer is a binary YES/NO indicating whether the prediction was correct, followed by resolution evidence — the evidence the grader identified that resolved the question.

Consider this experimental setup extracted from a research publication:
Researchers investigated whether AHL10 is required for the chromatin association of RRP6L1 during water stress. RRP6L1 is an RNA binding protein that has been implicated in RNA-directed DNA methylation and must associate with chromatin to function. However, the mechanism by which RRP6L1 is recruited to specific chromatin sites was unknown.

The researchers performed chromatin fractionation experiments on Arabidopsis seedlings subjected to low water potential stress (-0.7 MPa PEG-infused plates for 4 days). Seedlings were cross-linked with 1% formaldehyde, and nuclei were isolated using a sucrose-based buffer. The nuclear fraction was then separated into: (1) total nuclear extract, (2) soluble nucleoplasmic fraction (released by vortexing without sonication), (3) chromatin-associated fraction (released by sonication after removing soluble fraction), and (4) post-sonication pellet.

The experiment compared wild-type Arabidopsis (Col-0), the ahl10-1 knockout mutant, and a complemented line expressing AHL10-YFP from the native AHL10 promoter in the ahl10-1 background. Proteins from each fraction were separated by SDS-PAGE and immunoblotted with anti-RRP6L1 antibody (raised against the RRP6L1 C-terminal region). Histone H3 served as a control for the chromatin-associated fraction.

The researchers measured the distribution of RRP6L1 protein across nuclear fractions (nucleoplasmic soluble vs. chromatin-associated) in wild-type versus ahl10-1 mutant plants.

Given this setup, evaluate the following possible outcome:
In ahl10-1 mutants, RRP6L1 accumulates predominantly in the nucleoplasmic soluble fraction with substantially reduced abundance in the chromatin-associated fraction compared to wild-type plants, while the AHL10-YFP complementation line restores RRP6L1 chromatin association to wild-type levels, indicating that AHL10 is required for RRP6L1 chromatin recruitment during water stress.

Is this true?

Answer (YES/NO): YES